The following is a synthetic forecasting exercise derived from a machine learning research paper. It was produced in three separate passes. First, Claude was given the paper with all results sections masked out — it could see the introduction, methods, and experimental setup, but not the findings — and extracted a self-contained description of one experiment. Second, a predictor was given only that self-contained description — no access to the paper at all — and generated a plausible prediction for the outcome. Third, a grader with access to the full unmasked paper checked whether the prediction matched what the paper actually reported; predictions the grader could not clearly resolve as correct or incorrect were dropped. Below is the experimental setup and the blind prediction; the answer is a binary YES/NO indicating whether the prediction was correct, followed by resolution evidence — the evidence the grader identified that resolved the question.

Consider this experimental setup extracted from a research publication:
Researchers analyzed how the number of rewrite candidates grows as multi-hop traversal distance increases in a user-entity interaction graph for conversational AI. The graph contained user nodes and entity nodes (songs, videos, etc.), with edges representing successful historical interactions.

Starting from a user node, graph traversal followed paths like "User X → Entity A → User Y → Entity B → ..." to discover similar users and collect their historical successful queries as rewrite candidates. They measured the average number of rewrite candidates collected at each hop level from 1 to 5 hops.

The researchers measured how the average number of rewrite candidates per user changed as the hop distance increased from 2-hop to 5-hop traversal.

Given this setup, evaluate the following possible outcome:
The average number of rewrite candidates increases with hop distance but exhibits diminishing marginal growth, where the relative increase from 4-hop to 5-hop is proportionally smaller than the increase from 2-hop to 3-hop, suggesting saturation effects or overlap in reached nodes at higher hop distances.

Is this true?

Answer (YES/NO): NO